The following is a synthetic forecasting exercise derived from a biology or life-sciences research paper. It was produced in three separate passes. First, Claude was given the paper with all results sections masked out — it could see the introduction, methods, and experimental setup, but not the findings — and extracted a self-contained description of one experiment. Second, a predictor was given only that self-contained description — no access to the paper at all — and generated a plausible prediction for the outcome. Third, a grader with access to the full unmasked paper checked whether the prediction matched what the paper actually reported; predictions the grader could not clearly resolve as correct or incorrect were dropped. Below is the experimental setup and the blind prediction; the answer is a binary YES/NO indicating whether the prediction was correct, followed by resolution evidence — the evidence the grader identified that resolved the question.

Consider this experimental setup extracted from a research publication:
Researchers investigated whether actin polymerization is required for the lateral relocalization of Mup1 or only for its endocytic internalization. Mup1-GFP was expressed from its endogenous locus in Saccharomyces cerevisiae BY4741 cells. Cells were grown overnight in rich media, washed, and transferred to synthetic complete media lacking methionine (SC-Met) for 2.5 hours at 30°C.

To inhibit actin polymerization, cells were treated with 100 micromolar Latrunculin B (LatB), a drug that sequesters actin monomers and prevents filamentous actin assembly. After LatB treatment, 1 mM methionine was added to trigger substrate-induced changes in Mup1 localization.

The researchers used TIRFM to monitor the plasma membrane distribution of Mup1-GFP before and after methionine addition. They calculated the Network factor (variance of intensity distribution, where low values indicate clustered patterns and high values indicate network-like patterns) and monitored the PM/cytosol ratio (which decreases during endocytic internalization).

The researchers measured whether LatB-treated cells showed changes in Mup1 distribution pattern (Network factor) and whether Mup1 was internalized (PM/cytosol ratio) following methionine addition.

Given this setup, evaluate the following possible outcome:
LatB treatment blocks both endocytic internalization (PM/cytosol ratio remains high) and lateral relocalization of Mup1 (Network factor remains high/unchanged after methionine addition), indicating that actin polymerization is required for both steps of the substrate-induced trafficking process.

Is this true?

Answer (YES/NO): NO